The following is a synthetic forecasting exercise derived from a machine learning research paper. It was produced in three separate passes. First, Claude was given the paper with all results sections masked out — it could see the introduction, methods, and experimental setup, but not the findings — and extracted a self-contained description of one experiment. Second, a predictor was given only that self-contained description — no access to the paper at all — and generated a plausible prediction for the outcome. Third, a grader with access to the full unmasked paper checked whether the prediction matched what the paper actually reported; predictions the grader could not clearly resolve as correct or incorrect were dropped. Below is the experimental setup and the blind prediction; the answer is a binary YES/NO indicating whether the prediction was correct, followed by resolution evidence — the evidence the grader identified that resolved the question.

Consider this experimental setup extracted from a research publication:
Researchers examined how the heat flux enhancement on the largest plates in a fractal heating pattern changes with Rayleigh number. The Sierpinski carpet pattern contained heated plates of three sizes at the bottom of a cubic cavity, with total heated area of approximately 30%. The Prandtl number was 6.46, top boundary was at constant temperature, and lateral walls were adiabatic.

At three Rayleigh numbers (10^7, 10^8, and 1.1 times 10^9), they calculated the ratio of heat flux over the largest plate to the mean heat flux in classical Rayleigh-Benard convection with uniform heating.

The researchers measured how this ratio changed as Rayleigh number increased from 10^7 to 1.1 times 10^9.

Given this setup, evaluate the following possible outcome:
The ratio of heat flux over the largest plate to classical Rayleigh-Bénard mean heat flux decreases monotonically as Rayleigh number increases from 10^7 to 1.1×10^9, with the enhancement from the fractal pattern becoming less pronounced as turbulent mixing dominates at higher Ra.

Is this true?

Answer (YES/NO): NO